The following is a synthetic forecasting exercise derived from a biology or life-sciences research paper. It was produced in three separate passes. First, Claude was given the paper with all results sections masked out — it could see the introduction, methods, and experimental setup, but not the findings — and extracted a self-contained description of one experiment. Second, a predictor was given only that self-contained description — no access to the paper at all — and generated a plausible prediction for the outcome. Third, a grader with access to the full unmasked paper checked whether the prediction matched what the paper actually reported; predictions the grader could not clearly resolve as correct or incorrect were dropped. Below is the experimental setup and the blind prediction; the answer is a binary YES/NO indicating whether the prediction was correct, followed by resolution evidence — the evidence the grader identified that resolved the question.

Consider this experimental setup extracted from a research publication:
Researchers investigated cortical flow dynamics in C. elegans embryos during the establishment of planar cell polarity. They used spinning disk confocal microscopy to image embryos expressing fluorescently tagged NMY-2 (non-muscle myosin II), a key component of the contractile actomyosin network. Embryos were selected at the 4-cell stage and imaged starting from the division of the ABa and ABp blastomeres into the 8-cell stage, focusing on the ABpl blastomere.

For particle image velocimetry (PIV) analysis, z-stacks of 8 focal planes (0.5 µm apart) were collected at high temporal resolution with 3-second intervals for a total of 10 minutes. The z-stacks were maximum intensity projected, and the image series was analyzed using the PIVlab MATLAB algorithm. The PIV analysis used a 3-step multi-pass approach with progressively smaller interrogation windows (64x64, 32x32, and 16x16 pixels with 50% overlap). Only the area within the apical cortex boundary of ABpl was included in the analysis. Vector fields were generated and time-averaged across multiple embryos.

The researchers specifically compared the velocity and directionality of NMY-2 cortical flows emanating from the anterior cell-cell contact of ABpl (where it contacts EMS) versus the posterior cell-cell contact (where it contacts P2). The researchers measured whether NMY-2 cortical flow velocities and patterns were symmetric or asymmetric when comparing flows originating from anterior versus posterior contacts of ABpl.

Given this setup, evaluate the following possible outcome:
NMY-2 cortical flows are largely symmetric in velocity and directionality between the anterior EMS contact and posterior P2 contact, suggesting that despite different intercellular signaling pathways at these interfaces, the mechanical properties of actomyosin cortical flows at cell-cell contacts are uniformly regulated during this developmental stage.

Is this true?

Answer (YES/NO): NO